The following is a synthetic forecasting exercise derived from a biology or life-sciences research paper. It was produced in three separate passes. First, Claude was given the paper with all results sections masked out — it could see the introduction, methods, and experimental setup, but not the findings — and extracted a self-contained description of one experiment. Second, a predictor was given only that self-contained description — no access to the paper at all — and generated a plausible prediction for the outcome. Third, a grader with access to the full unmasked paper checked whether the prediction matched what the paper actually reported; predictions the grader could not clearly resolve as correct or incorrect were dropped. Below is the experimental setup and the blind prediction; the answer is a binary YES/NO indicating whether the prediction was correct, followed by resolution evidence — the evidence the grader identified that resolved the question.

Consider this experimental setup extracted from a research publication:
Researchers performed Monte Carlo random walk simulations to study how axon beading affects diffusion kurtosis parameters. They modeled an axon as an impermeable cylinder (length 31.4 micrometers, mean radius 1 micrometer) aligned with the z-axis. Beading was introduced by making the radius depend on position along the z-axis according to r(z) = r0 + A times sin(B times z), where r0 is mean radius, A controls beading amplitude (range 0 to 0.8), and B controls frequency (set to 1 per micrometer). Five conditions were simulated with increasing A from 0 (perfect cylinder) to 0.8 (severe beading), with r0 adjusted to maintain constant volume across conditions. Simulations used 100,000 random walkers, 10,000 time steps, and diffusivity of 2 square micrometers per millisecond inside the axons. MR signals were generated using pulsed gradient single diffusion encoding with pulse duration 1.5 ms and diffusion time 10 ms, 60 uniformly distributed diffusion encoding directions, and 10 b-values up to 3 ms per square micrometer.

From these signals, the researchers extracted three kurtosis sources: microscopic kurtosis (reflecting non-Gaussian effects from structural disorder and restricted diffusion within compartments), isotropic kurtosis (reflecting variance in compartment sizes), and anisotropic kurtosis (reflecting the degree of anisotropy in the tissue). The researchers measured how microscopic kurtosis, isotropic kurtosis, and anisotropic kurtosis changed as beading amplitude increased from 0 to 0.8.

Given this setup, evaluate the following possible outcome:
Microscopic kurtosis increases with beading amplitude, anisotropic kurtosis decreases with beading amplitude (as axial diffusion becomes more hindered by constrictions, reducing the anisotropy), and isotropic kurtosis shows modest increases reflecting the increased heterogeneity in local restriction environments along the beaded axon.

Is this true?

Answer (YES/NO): NO